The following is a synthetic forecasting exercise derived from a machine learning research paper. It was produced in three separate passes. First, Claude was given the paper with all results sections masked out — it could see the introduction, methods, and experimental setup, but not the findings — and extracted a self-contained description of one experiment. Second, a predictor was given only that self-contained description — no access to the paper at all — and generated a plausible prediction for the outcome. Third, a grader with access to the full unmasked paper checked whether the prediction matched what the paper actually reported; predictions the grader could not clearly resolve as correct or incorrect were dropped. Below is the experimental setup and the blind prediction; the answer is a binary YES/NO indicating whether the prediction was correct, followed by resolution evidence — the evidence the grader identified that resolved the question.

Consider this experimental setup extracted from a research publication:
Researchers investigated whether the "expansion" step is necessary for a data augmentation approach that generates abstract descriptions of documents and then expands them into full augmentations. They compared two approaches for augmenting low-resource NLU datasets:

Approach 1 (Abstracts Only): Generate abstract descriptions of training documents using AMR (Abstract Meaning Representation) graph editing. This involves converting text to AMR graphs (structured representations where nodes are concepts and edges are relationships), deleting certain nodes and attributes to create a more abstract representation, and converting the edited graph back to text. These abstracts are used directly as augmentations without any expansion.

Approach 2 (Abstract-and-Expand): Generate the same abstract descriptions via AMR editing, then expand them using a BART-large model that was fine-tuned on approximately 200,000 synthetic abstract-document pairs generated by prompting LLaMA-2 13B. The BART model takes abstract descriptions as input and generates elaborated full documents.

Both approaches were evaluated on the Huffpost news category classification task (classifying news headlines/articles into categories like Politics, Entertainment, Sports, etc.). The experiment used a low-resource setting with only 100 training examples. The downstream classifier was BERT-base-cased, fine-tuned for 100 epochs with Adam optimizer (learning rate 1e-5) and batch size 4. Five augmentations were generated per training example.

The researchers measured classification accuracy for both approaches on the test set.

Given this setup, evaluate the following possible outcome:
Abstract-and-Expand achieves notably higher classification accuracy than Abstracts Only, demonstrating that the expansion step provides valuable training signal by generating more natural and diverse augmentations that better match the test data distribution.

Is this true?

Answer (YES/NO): YES